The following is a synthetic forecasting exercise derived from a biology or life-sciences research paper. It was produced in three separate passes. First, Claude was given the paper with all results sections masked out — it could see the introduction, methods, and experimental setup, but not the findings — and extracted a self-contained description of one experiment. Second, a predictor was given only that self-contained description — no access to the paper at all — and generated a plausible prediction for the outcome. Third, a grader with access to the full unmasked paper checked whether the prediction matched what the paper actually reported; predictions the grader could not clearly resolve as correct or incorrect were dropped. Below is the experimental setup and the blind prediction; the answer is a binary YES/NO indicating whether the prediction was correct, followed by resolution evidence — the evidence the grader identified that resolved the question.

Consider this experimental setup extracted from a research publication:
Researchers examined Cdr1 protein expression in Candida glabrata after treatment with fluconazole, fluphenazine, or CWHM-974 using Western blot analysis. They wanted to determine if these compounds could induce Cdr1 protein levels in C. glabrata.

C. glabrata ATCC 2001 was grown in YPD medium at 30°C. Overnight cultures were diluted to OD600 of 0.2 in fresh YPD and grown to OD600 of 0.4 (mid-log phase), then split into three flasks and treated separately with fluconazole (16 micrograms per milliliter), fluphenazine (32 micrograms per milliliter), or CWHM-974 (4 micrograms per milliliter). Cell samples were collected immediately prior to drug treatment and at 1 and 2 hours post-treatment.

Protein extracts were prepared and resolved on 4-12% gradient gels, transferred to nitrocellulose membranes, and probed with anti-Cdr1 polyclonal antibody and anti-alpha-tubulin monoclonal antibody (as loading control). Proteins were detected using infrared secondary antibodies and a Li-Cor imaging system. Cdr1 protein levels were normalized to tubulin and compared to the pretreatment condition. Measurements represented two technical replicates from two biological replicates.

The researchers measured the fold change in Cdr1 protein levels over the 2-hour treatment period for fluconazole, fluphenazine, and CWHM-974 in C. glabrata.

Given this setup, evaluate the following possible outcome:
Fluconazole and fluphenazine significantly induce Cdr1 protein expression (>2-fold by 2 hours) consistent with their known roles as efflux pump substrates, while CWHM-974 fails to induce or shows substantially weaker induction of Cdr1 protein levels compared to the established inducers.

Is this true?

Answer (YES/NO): NO